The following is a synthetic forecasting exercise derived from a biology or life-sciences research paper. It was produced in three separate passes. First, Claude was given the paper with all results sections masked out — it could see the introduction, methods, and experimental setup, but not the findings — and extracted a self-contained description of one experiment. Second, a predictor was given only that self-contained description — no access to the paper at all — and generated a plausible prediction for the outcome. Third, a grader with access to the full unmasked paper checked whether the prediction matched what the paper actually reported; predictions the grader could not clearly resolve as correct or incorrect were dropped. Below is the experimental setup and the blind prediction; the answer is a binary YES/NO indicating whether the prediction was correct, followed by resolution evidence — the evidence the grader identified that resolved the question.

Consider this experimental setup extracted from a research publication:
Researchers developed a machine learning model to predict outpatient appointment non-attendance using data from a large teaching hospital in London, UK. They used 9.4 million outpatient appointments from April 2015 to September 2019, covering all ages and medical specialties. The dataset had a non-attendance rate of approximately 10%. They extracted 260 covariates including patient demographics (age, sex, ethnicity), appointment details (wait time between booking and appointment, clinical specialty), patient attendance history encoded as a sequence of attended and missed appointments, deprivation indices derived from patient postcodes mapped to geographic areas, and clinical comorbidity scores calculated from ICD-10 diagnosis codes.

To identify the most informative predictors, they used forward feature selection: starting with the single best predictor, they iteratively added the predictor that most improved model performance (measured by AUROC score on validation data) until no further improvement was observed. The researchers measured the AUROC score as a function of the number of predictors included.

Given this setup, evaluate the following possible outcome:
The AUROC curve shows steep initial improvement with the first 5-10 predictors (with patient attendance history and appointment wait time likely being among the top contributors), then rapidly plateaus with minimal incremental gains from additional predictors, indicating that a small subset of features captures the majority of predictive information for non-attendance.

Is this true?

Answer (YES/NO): YES